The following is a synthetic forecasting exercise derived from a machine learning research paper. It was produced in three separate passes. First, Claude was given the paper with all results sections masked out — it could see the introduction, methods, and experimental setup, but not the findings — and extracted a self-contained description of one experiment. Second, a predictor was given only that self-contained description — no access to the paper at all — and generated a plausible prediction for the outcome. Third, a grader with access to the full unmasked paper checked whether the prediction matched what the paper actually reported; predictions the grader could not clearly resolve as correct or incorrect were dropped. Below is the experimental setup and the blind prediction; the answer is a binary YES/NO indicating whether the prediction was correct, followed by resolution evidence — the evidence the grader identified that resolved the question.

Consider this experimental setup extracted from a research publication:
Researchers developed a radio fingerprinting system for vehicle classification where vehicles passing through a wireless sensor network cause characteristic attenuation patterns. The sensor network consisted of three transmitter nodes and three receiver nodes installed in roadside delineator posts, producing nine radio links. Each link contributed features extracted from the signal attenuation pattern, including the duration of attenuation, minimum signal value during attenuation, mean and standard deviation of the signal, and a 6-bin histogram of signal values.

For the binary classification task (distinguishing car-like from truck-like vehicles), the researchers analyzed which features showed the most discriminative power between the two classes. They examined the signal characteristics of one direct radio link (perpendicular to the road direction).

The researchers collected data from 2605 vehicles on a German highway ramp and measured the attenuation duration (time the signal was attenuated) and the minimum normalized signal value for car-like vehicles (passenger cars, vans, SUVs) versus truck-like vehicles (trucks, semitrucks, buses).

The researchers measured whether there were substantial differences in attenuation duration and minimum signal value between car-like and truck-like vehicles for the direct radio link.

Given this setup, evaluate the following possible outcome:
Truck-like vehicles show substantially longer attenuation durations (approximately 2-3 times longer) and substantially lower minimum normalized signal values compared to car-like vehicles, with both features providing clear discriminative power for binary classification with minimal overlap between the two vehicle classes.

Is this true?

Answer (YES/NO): NO